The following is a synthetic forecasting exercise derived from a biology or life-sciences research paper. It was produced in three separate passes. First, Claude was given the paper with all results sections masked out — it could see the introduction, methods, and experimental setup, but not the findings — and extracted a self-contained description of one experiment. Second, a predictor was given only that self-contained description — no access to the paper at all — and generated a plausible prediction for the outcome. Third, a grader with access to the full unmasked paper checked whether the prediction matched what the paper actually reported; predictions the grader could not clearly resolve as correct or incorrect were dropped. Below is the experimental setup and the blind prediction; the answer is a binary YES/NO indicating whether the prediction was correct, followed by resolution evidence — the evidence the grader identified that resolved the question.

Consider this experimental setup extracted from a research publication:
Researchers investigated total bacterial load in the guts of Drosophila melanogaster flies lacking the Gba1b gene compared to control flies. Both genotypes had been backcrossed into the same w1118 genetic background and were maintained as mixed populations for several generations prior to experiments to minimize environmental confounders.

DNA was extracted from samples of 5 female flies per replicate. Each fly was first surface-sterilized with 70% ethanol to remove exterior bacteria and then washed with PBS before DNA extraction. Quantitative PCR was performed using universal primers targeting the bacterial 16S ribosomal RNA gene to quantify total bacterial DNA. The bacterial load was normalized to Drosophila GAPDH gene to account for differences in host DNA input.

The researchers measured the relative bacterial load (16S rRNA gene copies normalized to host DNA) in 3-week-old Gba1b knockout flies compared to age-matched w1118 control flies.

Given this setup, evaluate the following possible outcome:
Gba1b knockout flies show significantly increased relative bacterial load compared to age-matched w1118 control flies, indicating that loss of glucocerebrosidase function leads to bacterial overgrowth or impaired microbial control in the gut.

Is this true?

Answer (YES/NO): YES